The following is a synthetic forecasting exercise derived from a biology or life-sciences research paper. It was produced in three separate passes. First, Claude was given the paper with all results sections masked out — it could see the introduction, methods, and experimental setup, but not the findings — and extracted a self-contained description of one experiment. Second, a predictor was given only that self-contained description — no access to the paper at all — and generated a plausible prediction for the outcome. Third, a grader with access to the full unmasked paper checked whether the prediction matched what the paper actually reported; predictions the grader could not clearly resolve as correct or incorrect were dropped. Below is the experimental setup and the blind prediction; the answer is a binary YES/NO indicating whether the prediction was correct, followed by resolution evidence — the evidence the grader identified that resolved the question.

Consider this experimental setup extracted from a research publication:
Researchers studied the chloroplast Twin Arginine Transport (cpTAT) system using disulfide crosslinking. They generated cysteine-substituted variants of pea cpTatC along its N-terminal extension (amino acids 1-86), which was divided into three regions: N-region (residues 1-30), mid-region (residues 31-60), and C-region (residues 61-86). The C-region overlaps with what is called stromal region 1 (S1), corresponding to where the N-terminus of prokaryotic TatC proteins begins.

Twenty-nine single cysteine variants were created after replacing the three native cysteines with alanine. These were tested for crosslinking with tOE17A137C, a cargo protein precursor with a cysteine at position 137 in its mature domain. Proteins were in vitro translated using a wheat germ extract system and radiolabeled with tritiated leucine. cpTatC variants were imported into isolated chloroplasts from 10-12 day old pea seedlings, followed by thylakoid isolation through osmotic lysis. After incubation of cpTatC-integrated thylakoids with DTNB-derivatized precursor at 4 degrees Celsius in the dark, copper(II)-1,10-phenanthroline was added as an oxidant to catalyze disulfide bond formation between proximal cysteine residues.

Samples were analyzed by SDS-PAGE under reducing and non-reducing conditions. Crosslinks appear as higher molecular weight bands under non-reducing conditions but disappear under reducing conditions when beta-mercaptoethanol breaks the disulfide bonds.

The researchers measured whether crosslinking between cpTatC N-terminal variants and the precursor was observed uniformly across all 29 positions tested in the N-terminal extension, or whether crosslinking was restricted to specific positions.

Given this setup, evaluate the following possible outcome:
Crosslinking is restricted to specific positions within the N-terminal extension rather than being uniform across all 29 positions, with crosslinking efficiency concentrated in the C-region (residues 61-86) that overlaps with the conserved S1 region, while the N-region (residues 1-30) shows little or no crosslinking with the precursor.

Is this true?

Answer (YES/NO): NO